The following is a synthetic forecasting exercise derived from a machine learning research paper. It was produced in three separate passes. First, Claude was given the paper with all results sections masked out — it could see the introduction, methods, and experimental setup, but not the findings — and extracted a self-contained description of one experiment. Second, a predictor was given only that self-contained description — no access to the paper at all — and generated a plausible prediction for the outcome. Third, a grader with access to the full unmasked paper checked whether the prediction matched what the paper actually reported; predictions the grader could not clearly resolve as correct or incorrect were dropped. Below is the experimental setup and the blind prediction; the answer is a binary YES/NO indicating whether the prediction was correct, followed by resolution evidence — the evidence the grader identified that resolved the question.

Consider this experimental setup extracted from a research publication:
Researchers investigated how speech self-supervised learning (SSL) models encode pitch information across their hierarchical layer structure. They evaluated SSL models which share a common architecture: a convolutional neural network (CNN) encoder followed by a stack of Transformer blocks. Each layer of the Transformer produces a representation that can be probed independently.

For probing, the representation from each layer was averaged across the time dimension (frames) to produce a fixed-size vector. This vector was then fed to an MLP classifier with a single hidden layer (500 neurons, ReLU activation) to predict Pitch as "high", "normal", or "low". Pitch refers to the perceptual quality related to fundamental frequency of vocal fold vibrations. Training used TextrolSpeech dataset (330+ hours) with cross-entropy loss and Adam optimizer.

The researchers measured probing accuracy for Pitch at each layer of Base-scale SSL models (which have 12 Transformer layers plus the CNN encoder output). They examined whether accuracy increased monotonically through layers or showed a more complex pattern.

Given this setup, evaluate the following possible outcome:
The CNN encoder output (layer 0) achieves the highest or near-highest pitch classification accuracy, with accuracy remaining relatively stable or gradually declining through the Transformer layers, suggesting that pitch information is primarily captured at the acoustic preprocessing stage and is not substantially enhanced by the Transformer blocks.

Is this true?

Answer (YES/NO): NO